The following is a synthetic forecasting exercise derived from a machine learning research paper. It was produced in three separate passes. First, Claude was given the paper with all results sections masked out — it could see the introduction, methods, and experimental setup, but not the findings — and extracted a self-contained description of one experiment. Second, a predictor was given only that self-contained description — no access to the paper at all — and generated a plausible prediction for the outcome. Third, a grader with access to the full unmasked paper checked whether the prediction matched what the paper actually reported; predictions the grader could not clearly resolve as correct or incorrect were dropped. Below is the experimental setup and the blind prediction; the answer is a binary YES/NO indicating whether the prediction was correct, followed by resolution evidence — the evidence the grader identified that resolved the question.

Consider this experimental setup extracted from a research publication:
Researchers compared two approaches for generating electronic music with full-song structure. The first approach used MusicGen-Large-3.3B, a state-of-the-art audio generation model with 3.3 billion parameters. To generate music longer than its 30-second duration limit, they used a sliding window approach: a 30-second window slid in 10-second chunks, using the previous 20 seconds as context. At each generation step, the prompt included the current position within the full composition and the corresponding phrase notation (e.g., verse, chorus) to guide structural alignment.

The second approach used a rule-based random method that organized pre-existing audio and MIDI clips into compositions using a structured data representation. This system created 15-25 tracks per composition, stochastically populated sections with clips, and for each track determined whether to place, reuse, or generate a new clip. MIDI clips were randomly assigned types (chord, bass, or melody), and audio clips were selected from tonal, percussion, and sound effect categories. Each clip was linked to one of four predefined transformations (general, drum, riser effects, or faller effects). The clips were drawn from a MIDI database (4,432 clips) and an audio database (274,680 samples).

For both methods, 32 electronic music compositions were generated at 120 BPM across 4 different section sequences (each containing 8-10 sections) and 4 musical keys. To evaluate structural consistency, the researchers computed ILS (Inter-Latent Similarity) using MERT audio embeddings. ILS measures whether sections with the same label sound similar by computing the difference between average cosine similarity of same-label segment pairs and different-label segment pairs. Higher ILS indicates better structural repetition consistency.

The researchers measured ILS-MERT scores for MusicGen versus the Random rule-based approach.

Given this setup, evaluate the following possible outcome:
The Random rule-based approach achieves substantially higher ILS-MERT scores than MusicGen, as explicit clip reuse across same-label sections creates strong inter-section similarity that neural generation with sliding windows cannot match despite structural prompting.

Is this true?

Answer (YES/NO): YES